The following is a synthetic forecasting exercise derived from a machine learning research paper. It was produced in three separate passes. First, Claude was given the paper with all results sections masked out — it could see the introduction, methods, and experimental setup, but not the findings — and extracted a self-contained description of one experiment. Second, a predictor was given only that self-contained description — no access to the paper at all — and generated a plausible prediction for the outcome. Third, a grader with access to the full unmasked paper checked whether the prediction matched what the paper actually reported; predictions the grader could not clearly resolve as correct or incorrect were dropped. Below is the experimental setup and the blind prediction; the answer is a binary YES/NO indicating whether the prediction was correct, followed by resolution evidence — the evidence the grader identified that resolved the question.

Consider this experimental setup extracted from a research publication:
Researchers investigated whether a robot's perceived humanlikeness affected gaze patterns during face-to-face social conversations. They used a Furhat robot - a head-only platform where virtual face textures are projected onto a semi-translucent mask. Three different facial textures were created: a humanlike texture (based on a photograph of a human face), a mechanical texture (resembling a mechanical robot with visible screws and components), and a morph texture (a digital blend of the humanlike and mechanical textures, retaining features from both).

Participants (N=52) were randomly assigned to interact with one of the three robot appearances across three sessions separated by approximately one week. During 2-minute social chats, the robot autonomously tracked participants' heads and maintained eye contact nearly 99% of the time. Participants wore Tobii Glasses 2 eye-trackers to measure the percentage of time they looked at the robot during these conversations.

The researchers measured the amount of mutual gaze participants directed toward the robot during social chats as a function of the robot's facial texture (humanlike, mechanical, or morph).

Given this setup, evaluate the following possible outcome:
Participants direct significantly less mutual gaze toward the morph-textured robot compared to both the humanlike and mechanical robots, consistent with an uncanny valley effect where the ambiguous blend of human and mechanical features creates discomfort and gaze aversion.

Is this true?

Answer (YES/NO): NO